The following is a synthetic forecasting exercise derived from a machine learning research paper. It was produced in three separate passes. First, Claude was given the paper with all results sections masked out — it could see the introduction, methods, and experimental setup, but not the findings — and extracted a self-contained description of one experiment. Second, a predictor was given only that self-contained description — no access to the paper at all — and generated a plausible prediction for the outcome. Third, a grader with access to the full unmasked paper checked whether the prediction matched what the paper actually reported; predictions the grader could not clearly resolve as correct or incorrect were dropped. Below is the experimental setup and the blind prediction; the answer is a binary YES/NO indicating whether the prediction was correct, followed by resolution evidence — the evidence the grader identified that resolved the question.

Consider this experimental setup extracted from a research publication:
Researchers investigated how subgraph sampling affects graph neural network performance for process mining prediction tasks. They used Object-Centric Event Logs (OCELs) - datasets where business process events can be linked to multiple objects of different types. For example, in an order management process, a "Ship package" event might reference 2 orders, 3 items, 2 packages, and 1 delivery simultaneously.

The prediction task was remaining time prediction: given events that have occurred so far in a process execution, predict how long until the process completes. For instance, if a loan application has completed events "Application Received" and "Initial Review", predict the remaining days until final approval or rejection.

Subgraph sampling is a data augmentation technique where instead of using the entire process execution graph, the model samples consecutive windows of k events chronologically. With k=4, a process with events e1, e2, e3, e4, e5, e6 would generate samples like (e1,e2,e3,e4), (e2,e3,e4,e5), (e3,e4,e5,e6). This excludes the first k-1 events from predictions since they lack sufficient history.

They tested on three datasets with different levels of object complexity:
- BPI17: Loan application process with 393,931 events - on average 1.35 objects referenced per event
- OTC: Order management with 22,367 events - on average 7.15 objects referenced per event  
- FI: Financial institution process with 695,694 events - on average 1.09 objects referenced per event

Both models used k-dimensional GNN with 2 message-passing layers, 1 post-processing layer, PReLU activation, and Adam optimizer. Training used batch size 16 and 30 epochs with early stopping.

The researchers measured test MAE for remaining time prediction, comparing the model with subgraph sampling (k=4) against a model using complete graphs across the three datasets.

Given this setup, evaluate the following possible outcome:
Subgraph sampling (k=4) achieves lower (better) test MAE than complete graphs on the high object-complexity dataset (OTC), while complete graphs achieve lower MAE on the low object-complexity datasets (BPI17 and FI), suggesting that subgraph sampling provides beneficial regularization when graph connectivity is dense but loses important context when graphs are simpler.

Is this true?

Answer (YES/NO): NO